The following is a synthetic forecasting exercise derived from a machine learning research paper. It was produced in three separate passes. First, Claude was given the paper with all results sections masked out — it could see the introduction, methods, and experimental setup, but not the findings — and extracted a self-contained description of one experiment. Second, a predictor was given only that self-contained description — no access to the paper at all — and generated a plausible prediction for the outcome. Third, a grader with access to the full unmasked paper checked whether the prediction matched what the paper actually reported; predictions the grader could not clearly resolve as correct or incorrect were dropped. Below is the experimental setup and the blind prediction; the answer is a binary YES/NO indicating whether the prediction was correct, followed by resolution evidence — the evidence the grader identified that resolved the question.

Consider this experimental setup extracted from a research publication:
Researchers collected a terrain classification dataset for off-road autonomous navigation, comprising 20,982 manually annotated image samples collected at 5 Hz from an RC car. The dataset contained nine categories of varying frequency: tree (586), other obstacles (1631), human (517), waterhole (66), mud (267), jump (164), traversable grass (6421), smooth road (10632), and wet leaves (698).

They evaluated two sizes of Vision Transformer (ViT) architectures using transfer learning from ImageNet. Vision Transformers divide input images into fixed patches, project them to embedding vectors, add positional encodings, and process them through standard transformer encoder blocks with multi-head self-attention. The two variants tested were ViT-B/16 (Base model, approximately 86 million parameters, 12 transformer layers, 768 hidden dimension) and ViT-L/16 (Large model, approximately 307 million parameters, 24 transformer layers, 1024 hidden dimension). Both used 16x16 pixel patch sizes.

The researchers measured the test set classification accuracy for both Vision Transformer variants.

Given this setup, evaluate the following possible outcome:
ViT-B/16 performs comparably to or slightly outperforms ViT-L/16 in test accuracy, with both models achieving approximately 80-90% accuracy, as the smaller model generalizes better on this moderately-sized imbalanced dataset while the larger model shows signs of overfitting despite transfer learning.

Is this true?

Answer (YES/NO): NO